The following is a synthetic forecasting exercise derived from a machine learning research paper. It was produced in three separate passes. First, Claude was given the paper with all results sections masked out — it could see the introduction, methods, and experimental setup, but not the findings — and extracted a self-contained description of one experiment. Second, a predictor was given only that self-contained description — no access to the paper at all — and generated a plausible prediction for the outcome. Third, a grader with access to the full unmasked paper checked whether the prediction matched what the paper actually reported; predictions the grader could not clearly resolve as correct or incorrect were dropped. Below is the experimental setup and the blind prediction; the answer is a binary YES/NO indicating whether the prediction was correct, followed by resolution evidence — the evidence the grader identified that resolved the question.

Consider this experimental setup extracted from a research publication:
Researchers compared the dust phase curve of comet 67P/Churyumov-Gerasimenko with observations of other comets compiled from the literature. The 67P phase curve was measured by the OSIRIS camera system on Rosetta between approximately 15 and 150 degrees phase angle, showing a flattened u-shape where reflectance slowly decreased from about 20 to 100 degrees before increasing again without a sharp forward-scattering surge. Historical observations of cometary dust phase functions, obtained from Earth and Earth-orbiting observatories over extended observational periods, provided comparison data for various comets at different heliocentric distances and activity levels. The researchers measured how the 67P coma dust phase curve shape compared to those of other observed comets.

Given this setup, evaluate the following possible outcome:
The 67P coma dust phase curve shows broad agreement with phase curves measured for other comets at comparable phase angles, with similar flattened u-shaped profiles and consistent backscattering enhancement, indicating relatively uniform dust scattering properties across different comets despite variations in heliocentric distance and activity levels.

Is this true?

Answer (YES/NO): YES